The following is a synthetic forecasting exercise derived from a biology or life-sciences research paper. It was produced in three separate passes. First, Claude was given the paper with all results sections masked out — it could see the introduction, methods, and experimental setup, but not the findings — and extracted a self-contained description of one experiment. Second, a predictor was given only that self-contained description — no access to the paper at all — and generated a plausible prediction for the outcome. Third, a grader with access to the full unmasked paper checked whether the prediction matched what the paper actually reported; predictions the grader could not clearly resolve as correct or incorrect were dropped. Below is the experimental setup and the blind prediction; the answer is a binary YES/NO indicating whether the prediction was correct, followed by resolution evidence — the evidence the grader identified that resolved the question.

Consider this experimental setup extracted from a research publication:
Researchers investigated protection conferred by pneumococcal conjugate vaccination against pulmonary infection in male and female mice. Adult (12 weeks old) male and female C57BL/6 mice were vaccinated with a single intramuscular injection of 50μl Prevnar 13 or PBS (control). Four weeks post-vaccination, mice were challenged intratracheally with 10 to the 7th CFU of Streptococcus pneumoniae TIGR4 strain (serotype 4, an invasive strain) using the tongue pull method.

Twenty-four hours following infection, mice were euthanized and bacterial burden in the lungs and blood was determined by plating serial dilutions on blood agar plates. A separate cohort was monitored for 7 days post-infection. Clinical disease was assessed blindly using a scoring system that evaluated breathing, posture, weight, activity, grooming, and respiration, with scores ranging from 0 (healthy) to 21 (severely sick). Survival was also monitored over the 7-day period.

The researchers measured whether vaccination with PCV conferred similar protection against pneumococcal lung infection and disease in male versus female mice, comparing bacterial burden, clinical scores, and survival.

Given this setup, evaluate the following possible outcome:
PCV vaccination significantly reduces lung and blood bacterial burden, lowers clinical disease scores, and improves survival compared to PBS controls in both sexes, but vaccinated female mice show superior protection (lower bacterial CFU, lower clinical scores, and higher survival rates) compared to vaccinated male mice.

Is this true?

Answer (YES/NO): NO